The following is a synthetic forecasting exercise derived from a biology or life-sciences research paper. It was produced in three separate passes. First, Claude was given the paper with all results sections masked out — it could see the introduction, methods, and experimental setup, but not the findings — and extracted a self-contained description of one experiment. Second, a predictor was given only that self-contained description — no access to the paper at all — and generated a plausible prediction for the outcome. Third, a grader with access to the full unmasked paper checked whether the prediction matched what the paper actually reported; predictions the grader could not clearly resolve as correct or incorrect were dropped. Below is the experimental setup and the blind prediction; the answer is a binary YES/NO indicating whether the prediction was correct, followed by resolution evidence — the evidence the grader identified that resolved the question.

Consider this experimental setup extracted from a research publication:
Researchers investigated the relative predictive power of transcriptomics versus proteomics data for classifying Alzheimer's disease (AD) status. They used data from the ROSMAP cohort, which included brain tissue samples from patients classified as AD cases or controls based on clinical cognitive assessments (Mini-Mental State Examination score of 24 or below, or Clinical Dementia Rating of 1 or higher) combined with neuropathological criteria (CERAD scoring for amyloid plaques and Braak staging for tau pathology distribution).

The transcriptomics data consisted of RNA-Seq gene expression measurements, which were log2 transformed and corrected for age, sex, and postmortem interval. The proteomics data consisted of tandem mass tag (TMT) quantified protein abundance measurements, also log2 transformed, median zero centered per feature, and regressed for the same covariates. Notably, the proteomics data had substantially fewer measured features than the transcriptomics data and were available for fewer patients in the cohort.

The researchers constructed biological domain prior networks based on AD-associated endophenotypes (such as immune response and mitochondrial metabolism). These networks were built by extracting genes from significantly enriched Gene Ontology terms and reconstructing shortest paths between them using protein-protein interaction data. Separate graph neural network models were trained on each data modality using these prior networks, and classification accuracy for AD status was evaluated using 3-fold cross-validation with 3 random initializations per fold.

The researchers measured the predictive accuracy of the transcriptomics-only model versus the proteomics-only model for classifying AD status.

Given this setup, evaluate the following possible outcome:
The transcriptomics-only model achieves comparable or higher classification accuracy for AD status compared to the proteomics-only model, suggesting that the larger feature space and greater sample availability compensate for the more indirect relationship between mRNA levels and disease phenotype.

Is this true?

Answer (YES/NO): NO